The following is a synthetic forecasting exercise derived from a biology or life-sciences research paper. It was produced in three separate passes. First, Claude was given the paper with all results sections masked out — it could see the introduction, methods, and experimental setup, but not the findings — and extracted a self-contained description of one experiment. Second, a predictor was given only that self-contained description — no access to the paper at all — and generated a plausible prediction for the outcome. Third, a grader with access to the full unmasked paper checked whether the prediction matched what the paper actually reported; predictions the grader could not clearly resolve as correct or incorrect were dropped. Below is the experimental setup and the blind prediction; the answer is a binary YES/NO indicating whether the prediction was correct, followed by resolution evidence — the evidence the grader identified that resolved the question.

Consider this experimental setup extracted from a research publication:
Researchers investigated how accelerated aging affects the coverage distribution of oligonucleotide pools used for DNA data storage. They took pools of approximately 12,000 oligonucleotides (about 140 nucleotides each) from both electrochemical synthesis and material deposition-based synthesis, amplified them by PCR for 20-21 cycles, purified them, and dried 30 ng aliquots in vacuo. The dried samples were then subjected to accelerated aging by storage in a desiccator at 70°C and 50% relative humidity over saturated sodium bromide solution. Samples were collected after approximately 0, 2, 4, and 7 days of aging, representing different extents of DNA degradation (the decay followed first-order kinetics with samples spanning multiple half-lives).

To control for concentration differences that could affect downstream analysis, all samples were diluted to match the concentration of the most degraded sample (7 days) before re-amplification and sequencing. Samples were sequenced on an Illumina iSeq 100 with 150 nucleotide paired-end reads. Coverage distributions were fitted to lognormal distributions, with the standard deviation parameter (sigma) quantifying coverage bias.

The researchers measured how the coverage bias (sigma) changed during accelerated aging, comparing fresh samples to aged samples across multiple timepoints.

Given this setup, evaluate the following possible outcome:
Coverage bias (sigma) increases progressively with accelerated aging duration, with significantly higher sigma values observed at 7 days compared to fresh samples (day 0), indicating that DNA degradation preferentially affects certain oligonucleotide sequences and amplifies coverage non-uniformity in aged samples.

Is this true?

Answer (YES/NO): NO